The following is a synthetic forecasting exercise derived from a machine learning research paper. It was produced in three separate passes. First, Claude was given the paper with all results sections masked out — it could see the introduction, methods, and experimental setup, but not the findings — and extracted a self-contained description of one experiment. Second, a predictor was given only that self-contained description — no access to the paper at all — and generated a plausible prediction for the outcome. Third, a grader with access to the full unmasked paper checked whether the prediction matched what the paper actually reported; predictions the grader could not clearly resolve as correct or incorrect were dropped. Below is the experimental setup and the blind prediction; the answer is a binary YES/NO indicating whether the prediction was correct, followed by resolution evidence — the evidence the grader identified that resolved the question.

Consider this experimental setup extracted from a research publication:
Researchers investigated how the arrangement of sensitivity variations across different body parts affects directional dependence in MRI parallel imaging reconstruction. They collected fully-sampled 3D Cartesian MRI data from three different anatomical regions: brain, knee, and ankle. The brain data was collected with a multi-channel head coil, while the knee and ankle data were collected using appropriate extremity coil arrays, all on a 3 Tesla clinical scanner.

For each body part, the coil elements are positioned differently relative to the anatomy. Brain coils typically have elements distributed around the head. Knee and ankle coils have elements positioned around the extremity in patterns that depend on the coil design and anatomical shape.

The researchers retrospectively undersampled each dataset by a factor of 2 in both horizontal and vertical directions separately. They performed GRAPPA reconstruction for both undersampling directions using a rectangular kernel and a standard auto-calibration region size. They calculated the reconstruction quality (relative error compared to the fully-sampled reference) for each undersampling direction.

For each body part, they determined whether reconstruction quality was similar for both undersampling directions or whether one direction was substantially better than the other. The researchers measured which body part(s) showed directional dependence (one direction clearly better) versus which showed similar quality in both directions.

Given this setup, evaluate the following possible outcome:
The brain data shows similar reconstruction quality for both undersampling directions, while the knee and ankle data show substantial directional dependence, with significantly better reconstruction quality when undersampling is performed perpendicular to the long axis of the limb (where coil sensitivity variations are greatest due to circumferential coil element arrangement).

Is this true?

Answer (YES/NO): NO